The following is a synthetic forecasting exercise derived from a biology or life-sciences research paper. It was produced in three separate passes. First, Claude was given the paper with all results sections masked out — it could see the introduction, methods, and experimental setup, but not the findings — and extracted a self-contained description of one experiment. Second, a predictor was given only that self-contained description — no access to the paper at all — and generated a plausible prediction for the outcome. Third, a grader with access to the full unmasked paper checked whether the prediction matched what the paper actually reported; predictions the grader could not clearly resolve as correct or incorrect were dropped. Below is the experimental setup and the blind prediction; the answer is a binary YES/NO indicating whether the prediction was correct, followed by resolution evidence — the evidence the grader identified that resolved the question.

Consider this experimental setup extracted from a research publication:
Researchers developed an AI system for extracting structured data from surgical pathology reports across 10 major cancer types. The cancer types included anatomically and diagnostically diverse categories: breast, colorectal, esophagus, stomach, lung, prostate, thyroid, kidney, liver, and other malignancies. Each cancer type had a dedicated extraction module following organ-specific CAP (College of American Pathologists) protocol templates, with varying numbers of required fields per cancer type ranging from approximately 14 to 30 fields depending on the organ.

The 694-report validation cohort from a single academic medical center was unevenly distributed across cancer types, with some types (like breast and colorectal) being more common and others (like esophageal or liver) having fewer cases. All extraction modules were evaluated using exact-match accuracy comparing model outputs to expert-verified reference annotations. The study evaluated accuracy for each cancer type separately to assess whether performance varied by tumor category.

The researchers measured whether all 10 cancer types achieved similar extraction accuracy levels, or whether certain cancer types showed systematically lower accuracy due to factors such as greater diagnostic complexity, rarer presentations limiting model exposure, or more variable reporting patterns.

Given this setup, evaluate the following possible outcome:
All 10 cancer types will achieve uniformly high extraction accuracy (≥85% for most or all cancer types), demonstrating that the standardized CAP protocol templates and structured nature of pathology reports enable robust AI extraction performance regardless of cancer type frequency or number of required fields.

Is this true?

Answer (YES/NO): YES